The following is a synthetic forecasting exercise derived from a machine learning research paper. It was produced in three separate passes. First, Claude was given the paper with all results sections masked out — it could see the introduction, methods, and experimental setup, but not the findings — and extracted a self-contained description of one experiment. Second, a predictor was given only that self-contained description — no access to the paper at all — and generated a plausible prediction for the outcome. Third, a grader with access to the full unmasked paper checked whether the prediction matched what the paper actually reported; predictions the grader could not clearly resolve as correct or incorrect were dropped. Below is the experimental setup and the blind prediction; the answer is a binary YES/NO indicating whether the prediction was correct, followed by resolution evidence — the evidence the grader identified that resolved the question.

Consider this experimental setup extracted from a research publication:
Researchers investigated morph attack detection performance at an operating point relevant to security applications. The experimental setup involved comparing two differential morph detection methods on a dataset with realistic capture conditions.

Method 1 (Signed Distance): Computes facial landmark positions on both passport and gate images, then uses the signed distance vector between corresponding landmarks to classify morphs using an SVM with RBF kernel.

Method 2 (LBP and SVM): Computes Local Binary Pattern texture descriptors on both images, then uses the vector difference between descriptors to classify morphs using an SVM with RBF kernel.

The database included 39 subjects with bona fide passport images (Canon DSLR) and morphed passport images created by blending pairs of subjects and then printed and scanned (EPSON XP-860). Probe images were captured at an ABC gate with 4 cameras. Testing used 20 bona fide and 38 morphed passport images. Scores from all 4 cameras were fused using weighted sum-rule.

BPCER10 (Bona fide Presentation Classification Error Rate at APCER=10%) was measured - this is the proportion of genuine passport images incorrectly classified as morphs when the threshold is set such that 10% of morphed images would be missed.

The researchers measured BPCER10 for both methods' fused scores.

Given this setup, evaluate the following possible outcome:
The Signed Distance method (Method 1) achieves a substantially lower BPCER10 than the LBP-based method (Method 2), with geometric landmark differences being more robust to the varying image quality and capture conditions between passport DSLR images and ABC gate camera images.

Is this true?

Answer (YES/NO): NO